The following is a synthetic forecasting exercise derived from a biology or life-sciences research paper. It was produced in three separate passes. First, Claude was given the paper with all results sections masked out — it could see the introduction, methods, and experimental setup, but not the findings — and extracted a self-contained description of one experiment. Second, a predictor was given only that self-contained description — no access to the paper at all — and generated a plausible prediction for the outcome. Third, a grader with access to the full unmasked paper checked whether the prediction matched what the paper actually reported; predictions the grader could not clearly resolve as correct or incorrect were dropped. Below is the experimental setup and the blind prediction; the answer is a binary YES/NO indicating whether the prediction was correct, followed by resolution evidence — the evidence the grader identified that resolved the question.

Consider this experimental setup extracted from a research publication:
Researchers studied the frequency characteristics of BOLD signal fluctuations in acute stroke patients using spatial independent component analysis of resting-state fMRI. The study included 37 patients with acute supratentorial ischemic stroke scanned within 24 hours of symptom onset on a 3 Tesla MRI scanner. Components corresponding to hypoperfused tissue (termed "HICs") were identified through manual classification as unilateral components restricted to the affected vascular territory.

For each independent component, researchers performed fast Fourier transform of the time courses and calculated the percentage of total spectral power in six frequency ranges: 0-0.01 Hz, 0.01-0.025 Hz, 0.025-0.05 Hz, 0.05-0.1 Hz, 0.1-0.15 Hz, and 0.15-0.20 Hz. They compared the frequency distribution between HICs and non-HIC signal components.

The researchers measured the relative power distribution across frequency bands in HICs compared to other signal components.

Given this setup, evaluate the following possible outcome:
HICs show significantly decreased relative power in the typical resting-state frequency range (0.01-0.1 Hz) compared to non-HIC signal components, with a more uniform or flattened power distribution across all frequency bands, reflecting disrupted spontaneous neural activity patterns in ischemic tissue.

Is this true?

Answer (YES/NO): NO